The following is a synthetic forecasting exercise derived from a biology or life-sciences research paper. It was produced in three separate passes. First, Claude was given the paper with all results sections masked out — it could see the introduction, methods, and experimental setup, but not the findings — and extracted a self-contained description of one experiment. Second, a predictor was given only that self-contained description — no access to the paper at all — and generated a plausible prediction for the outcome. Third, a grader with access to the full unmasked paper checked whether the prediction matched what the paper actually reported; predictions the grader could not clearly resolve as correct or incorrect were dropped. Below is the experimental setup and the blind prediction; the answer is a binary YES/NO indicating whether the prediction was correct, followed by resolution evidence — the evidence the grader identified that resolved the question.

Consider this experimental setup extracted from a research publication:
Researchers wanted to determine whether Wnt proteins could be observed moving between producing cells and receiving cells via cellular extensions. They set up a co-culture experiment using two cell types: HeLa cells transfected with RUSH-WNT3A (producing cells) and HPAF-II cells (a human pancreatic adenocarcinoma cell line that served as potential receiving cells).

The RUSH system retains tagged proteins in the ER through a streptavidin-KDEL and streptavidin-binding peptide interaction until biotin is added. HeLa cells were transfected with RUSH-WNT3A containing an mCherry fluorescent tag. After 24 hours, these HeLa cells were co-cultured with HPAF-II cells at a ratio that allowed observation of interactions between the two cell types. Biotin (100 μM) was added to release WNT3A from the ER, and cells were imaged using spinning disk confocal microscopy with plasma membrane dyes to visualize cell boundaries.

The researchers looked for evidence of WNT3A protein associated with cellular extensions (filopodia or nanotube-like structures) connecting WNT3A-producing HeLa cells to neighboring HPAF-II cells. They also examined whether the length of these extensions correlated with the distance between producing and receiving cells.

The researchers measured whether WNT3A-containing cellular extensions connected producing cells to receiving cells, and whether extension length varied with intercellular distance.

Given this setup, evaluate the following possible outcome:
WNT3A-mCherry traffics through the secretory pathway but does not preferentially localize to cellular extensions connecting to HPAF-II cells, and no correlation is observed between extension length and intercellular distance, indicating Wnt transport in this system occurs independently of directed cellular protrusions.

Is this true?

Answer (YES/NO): NO